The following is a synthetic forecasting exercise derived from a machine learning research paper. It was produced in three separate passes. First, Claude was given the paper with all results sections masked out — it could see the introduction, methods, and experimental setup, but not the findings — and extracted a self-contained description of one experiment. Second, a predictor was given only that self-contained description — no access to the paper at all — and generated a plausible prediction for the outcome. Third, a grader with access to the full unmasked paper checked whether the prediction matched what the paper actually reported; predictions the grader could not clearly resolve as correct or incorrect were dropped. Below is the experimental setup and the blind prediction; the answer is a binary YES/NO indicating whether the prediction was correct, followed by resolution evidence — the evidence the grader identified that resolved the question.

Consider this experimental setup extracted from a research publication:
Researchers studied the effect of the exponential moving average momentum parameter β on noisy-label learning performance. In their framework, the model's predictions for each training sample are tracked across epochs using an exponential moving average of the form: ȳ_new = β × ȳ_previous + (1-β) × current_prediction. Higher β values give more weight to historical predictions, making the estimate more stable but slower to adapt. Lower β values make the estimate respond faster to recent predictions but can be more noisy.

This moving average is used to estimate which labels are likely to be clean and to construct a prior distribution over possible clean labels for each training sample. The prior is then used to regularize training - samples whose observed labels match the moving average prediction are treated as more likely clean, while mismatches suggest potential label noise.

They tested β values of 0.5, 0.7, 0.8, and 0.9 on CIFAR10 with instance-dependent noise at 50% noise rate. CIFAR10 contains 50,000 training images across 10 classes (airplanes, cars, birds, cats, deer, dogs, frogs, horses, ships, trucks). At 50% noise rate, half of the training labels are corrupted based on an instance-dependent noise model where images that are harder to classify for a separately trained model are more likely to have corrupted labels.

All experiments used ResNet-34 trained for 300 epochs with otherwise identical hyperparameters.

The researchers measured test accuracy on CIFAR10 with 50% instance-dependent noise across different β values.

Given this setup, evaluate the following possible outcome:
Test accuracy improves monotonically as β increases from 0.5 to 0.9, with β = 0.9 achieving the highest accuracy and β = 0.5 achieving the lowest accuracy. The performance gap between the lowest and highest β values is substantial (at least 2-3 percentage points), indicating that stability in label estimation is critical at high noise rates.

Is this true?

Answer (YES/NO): YES